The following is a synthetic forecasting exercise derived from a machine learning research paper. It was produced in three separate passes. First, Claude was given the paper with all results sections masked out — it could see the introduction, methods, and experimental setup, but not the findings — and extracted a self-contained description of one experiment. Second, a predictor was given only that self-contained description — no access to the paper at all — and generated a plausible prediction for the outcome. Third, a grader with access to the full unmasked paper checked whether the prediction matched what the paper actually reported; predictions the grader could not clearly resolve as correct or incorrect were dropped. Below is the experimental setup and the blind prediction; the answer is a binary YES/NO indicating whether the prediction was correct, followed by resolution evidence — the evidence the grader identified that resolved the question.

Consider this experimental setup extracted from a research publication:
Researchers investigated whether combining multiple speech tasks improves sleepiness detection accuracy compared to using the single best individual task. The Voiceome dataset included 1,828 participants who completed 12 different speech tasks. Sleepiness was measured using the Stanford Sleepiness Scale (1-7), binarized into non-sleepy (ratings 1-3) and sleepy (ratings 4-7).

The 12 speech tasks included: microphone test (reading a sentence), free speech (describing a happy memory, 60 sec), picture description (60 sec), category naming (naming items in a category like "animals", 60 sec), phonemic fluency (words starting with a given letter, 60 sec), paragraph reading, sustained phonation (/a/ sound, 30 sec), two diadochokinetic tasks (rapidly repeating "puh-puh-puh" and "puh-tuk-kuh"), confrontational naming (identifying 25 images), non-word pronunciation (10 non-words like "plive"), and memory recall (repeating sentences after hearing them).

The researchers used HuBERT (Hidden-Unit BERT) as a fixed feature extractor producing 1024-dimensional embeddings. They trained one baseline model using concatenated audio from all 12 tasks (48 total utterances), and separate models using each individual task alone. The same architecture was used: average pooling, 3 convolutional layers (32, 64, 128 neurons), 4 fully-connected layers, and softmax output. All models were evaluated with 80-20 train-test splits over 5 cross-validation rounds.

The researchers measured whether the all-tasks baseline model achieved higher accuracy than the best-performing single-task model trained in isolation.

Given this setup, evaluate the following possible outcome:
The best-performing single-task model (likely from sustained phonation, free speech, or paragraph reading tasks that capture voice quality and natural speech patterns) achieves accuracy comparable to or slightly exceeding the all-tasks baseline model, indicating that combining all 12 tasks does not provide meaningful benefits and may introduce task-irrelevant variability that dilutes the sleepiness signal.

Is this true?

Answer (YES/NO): NO